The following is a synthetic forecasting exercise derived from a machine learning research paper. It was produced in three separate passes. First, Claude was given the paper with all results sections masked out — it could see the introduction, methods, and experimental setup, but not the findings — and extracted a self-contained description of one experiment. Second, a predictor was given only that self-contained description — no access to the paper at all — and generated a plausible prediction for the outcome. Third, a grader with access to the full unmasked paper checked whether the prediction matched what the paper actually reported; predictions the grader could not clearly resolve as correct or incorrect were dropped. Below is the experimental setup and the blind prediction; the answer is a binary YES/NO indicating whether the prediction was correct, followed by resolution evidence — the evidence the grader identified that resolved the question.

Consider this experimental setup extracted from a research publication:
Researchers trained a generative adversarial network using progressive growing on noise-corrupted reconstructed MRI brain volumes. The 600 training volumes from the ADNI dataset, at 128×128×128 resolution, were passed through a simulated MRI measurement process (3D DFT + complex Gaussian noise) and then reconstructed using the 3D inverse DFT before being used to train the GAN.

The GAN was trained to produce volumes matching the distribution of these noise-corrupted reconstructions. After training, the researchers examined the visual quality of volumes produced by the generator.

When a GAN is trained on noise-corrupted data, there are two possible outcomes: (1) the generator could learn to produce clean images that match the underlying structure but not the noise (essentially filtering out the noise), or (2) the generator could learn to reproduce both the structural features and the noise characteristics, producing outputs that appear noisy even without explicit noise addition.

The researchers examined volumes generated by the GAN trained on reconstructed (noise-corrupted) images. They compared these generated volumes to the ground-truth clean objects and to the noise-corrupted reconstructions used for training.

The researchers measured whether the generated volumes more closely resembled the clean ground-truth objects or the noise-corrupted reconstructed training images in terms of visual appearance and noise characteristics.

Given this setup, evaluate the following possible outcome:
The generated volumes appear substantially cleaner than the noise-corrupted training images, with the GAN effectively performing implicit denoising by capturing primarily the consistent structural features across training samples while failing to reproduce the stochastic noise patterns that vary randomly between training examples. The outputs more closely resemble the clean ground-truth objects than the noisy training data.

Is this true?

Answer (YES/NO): NO